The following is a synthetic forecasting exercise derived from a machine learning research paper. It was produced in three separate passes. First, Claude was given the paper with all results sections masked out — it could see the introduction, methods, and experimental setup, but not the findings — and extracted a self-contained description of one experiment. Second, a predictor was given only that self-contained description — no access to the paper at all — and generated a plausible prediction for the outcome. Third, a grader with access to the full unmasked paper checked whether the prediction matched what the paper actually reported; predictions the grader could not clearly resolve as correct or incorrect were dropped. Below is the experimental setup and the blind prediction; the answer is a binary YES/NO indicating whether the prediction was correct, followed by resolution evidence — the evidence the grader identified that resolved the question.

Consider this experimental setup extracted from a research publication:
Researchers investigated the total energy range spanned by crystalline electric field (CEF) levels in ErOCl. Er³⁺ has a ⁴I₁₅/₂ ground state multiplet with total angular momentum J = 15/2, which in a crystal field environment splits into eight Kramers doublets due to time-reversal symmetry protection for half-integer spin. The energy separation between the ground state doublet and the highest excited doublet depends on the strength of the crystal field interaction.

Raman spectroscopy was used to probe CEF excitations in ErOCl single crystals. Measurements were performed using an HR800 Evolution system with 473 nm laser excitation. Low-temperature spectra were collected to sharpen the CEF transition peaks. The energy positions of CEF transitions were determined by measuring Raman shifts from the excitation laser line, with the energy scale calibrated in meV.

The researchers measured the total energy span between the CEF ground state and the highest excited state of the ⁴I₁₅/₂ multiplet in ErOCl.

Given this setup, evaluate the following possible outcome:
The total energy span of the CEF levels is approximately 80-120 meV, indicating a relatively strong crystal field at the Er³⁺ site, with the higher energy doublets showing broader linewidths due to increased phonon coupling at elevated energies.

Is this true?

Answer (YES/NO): NO